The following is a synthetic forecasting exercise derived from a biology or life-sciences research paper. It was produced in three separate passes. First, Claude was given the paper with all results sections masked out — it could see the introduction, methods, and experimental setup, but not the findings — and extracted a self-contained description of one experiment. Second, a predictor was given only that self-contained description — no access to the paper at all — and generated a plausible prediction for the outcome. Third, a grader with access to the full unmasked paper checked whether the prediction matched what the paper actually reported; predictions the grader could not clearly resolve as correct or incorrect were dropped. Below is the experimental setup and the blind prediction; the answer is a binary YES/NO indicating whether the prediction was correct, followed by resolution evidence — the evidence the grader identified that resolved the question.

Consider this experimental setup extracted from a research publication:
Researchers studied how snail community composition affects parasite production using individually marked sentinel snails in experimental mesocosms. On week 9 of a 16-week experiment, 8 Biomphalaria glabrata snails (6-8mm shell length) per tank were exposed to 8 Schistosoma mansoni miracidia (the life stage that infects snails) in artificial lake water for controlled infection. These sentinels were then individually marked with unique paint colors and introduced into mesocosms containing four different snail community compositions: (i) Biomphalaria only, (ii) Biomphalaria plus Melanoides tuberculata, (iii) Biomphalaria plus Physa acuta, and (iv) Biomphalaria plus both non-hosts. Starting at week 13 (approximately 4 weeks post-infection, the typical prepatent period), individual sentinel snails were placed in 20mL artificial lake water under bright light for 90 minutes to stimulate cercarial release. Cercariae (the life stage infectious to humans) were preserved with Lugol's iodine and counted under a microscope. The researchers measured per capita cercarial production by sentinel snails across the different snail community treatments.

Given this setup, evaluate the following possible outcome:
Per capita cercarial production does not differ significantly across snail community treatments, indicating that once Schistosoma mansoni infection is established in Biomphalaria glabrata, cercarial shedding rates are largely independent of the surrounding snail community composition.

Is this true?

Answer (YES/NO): NO